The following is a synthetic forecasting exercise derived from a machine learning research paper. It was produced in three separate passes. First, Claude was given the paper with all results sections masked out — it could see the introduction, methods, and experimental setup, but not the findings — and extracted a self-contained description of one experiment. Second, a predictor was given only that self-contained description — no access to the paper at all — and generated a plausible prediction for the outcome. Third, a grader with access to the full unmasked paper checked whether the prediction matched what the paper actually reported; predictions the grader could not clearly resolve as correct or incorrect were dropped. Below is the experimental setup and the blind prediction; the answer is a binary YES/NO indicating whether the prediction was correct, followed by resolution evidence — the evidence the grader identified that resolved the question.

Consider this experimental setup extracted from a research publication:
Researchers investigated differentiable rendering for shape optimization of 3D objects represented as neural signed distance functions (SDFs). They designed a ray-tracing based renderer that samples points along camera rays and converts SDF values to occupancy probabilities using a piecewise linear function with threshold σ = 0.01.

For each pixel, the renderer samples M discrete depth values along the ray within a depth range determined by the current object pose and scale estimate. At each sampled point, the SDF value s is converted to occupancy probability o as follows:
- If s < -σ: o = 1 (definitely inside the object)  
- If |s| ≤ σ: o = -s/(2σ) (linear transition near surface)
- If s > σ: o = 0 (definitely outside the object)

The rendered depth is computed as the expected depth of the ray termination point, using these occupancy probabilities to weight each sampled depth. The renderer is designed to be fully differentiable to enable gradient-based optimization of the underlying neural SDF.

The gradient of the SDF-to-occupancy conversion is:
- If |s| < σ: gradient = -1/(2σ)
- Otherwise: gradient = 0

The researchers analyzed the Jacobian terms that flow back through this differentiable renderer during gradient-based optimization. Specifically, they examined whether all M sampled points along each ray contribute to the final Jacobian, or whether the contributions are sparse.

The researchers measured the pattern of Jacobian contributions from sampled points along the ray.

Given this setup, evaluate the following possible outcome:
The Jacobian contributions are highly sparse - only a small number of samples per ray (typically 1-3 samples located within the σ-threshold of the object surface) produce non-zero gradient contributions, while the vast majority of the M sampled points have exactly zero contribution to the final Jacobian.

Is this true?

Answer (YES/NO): YES